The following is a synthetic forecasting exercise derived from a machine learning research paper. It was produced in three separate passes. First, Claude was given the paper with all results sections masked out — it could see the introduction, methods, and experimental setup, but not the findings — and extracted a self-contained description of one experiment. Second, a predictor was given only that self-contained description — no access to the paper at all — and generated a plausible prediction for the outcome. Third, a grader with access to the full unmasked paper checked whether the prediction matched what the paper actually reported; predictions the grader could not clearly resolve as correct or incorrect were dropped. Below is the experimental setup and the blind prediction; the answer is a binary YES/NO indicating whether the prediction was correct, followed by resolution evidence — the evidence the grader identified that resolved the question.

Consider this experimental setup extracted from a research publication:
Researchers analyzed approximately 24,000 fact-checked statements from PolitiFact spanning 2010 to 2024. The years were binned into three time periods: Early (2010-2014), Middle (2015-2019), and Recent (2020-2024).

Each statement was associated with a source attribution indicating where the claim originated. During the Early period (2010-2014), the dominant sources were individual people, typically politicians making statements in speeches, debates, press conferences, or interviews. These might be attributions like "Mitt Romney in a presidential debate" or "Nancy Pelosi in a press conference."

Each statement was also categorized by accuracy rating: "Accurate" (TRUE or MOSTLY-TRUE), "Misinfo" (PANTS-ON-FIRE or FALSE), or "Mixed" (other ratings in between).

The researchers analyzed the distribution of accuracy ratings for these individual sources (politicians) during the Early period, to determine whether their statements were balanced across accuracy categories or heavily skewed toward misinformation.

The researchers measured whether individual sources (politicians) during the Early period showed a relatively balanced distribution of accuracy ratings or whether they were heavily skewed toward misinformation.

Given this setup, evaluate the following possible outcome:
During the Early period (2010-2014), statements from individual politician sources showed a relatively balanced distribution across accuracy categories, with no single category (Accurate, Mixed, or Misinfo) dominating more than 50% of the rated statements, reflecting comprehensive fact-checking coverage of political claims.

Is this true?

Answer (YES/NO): YES